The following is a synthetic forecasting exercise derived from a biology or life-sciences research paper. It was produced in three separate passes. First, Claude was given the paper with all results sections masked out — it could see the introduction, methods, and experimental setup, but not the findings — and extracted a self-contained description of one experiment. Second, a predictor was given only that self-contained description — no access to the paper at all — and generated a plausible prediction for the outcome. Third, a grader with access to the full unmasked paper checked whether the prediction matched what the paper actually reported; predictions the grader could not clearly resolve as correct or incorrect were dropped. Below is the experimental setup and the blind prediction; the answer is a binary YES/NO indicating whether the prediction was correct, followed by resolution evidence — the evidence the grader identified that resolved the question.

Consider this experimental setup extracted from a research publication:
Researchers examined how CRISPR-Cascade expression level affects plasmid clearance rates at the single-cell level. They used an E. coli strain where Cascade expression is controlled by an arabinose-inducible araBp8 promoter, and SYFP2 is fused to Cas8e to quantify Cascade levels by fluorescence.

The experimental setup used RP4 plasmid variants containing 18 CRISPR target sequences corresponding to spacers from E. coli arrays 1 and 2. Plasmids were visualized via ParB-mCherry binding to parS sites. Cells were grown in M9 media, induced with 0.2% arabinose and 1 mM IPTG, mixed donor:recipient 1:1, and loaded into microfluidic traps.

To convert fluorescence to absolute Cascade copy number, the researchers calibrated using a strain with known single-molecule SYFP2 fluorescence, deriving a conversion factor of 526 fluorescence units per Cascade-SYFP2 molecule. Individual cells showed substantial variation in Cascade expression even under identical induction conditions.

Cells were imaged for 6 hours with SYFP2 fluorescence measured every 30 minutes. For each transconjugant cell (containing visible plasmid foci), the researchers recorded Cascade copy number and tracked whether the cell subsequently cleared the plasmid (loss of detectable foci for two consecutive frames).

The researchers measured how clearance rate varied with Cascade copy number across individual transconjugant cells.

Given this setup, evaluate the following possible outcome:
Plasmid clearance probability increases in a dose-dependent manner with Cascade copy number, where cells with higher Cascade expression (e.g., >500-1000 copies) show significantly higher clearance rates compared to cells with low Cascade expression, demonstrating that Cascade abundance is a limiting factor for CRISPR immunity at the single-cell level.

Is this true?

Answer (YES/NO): NO